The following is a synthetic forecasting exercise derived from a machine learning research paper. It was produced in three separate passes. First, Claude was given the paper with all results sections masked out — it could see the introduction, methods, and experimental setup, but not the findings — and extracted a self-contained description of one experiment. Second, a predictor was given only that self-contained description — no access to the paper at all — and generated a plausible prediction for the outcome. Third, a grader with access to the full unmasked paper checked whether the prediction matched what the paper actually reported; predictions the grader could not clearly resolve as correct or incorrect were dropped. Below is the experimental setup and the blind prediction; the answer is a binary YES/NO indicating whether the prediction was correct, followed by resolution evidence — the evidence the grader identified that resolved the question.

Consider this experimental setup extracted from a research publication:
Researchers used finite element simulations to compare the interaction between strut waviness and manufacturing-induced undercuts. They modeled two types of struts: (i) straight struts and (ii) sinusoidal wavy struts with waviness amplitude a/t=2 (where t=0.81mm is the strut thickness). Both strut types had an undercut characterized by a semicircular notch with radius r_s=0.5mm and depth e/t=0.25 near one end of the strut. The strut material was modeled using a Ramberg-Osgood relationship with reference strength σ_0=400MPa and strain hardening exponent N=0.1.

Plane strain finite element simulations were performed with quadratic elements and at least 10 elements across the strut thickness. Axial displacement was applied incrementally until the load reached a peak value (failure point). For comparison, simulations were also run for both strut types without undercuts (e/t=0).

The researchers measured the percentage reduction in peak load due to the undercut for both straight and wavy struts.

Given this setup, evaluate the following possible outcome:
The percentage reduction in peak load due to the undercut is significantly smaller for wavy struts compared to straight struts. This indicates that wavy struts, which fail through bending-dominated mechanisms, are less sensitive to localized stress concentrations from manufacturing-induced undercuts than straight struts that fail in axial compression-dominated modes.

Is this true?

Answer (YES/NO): NO